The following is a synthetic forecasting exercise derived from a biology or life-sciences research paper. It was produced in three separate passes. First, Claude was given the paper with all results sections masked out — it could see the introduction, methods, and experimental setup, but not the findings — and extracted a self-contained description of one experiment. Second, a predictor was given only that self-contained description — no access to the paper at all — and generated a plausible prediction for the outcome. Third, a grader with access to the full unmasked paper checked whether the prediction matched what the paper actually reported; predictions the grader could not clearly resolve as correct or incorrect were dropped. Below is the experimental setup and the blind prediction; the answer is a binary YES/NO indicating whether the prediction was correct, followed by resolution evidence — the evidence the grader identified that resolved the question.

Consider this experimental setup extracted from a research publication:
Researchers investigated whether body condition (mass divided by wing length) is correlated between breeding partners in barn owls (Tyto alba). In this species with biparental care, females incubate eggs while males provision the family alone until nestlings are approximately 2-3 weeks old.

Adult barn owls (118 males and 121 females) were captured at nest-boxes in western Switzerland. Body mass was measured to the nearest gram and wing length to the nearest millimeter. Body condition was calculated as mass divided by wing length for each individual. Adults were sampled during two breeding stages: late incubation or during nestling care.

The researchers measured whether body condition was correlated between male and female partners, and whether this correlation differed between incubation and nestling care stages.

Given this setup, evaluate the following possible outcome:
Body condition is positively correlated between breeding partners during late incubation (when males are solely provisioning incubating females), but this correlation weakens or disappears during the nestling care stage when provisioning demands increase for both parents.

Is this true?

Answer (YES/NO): NO